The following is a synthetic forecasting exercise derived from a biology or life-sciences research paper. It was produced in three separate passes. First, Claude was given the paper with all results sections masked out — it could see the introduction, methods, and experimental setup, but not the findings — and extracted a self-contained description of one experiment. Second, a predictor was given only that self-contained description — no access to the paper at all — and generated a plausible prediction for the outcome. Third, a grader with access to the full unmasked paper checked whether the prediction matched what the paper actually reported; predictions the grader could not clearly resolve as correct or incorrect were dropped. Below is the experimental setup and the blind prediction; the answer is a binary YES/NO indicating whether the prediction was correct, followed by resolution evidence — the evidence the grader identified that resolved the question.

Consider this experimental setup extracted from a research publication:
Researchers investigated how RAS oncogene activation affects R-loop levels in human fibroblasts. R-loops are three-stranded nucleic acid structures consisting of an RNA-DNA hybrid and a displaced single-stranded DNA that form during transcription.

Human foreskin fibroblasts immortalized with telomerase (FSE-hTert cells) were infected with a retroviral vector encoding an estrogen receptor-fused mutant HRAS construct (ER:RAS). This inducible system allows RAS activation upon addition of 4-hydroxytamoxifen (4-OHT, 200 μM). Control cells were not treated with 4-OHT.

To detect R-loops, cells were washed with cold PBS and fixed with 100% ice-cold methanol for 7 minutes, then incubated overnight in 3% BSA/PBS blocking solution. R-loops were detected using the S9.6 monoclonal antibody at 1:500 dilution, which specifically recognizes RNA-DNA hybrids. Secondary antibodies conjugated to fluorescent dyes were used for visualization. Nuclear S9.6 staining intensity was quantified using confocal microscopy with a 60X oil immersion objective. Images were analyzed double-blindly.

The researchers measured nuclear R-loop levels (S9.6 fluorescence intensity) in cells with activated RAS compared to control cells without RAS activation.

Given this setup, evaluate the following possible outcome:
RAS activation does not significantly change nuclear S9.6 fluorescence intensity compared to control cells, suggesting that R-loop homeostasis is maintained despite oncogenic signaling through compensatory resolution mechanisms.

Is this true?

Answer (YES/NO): NO